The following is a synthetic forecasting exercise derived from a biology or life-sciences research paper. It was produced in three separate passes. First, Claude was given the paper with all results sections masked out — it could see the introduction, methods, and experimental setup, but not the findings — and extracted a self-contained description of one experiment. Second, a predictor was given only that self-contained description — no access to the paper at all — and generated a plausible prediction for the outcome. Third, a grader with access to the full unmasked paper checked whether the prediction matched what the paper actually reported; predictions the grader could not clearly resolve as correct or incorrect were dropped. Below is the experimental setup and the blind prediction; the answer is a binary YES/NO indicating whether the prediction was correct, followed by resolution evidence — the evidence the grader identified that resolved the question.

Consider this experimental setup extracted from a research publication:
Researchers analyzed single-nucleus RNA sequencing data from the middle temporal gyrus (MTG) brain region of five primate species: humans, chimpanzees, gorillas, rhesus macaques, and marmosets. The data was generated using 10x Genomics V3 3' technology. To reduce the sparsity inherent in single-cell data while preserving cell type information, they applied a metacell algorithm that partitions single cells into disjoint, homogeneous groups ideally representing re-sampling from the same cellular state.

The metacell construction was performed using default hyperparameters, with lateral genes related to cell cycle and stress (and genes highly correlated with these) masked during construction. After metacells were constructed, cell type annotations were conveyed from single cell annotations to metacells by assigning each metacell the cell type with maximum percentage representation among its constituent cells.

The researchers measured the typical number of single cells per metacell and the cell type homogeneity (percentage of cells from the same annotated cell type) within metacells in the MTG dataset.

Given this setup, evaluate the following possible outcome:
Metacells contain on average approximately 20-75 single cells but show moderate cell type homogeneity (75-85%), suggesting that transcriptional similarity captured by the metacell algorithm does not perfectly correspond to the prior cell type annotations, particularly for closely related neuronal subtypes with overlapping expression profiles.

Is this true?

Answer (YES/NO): NO